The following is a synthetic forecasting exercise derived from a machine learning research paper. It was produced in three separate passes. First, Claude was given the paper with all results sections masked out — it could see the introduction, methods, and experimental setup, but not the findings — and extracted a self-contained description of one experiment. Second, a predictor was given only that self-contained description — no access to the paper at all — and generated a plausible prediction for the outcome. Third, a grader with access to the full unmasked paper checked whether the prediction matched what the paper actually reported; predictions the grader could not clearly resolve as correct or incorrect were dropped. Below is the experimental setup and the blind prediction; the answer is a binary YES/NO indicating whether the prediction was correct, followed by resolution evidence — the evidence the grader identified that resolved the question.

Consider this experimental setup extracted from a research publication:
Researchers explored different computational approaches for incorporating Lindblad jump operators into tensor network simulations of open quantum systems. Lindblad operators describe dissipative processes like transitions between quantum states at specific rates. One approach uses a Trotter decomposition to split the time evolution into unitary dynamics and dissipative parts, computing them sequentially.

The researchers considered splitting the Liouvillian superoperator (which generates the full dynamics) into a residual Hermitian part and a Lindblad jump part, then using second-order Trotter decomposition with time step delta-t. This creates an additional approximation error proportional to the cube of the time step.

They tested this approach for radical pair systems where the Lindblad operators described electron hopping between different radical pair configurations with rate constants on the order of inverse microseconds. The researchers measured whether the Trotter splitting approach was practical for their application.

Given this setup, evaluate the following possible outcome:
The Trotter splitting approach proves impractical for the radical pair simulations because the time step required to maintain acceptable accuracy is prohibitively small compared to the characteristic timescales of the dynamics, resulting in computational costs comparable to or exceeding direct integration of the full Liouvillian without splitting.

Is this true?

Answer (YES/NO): YES